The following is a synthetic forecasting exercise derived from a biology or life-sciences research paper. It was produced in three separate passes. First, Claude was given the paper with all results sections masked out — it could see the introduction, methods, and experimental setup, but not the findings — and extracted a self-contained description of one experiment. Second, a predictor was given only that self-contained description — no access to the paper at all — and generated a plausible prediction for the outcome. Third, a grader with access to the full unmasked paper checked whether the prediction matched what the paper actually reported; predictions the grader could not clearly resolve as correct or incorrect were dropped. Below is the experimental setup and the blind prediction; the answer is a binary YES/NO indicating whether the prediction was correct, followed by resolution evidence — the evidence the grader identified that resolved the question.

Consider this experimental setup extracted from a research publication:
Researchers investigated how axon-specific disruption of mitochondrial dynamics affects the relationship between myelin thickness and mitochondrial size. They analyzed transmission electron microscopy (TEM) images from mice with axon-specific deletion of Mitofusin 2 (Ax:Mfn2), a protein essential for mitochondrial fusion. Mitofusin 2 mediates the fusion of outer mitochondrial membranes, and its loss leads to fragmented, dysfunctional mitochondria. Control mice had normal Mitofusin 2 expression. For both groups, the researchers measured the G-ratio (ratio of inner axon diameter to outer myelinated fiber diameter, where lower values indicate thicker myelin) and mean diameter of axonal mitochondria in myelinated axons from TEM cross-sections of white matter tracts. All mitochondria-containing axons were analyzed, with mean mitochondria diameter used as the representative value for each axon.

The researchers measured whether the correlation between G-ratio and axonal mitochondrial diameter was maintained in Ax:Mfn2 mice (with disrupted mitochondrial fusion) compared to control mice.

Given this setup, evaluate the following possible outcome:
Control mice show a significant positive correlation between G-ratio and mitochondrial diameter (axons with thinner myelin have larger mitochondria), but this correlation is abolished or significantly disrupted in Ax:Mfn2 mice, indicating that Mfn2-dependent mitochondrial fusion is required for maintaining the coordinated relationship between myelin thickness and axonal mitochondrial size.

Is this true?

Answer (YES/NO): NO